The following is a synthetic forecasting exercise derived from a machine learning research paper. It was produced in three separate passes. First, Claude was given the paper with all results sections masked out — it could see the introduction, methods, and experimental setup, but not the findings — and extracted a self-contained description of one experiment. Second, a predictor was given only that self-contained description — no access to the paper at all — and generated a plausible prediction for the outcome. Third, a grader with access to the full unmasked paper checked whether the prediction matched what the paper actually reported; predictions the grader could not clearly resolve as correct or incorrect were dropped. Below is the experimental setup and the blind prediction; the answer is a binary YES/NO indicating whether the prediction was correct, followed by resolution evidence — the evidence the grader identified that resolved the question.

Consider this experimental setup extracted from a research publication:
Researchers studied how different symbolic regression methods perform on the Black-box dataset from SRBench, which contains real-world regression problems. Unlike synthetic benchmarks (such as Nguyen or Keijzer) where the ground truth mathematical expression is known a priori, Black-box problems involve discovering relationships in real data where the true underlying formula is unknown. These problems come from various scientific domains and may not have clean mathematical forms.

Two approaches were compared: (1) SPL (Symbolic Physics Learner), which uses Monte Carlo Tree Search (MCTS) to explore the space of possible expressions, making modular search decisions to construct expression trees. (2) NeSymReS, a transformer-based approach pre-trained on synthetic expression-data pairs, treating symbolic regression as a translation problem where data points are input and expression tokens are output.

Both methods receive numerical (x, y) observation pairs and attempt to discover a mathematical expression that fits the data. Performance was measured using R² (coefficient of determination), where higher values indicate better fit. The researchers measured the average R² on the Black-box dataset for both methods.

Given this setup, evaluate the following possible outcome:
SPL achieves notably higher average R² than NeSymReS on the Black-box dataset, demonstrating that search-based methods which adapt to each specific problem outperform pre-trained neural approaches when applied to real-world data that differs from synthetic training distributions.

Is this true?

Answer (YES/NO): YES